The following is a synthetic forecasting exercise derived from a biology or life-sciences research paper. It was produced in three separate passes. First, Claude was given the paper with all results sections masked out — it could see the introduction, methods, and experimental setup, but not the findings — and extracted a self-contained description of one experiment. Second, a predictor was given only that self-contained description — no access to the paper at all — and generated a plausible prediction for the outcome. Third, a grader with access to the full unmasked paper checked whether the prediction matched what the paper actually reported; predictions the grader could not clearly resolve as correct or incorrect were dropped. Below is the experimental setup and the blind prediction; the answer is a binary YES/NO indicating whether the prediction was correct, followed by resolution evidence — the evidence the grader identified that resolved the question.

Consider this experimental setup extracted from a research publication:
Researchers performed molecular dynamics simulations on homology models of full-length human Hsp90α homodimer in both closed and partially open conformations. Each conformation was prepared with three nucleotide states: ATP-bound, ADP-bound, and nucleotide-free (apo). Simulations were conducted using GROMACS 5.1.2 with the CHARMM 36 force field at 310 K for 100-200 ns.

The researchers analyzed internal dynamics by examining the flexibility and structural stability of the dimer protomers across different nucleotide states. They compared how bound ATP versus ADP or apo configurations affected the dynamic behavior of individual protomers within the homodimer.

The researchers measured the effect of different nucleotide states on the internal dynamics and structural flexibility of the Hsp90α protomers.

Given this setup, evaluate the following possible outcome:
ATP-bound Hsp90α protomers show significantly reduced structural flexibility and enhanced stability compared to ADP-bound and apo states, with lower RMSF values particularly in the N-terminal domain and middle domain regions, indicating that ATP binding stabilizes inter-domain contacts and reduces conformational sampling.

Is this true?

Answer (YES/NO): YES